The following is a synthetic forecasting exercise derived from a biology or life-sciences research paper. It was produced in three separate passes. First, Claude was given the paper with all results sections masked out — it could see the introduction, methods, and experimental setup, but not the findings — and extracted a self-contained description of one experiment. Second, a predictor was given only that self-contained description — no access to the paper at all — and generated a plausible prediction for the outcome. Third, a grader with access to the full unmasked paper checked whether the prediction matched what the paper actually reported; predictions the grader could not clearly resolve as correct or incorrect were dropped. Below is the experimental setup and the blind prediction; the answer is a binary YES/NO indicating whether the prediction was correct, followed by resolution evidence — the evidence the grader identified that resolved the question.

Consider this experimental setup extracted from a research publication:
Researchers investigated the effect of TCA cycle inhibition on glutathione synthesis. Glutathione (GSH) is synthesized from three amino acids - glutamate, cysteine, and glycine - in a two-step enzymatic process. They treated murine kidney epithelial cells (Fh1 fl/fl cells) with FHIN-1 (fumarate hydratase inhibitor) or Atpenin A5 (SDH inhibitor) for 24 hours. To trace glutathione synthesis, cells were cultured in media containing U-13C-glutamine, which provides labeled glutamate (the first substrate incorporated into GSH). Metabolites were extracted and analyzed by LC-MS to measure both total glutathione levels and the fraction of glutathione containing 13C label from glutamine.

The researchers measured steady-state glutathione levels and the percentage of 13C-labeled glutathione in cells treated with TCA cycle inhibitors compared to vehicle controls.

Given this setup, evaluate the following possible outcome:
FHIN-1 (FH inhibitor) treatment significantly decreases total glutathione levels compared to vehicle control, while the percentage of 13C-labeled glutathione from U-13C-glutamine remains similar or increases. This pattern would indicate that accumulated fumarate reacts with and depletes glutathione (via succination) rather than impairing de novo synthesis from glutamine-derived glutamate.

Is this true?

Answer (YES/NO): NO